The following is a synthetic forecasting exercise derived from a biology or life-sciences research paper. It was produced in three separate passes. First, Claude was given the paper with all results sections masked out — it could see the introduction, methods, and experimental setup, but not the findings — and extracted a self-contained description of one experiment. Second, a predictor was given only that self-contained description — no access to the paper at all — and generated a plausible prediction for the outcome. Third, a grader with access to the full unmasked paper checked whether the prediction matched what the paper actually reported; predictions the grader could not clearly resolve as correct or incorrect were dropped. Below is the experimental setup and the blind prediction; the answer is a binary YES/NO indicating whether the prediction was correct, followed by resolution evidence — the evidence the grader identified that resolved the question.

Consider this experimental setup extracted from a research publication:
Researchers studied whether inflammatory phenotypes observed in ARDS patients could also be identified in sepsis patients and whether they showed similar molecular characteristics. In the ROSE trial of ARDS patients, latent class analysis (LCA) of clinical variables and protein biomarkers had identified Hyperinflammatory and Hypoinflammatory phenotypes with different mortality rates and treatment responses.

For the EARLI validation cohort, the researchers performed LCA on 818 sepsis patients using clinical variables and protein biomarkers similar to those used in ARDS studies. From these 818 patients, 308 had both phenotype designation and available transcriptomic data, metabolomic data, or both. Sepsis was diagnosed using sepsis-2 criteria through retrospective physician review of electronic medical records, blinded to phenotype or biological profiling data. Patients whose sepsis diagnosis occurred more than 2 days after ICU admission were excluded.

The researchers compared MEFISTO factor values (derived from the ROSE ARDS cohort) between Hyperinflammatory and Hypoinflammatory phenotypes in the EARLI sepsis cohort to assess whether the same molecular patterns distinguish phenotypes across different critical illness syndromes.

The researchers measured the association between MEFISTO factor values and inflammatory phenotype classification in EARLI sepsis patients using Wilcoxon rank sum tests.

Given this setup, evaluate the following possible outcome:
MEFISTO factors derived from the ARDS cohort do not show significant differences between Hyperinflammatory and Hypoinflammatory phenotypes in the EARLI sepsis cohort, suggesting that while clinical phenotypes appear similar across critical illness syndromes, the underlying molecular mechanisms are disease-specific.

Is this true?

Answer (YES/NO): NO